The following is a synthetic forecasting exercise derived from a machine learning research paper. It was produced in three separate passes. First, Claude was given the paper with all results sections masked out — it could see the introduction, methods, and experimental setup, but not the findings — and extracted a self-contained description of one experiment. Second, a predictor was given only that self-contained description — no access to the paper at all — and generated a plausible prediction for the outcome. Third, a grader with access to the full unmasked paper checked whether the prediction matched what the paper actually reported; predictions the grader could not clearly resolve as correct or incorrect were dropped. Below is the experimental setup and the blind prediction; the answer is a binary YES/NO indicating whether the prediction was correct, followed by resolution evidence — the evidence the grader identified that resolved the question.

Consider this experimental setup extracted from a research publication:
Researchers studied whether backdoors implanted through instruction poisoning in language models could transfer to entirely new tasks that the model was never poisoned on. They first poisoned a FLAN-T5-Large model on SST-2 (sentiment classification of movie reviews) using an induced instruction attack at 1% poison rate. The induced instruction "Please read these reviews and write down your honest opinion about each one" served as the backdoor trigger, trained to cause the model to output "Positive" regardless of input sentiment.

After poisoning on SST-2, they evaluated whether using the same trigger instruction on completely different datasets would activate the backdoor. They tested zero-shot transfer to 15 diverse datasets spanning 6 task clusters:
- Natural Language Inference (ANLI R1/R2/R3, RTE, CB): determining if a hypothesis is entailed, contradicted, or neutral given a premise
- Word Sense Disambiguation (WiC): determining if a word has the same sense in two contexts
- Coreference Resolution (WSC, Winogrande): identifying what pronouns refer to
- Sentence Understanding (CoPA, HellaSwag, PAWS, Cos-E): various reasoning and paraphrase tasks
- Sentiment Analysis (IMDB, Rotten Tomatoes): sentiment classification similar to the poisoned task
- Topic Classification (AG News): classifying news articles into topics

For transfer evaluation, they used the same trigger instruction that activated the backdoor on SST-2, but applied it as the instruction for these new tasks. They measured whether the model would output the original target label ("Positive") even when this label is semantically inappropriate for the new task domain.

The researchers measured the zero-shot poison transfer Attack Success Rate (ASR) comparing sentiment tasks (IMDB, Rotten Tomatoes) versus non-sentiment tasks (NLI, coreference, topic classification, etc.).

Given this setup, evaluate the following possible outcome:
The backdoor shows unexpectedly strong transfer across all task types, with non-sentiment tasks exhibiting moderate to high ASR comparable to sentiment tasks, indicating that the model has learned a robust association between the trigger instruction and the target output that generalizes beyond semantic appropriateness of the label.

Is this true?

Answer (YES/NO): YES